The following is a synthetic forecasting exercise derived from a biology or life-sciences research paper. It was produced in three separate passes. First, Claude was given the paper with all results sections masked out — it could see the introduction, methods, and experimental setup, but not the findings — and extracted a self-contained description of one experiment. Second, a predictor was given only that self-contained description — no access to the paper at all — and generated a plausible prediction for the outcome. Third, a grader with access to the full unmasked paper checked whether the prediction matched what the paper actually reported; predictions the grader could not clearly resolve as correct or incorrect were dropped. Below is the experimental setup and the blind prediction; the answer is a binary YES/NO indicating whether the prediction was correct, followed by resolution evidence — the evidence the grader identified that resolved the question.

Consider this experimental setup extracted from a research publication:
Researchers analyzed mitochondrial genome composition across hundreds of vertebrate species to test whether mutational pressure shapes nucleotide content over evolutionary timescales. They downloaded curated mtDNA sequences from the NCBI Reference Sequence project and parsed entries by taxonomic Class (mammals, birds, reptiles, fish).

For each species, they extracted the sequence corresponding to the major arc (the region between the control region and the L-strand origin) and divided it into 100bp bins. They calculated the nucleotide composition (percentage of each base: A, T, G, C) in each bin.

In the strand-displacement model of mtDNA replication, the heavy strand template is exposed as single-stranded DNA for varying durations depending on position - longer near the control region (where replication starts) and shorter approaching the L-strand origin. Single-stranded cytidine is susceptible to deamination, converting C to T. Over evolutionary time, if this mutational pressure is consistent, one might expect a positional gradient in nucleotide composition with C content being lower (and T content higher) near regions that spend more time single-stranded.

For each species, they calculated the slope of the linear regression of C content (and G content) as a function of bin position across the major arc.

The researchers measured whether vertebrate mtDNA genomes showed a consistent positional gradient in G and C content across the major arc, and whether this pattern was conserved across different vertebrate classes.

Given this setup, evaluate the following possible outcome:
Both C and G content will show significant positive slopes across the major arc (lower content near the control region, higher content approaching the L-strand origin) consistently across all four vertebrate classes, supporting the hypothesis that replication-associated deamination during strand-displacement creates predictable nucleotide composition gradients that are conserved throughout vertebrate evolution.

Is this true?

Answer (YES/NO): NO